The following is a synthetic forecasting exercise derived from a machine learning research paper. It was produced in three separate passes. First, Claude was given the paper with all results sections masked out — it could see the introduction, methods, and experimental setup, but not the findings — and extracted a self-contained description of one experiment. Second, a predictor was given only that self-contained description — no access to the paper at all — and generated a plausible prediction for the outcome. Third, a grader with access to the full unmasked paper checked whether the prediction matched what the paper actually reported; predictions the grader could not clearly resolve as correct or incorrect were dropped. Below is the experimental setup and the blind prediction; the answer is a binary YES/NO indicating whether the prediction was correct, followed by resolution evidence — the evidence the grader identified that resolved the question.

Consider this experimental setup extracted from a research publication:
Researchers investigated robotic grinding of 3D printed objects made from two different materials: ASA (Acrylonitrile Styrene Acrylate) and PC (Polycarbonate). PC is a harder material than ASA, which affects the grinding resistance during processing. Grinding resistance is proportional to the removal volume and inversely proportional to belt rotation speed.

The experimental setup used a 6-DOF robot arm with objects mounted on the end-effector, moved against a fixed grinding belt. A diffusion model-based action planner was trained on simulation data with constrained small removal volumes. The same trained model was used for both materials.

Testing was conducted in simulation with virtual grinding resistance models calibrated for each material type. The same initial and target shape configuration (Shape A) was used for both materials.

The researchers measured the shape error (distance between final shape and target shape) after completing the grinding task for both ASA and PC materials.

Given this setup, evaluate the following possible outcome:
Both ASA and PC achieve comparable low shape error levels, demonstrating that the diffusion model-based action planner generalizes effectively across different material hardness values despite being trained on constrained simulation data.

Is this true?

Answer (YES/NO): YES